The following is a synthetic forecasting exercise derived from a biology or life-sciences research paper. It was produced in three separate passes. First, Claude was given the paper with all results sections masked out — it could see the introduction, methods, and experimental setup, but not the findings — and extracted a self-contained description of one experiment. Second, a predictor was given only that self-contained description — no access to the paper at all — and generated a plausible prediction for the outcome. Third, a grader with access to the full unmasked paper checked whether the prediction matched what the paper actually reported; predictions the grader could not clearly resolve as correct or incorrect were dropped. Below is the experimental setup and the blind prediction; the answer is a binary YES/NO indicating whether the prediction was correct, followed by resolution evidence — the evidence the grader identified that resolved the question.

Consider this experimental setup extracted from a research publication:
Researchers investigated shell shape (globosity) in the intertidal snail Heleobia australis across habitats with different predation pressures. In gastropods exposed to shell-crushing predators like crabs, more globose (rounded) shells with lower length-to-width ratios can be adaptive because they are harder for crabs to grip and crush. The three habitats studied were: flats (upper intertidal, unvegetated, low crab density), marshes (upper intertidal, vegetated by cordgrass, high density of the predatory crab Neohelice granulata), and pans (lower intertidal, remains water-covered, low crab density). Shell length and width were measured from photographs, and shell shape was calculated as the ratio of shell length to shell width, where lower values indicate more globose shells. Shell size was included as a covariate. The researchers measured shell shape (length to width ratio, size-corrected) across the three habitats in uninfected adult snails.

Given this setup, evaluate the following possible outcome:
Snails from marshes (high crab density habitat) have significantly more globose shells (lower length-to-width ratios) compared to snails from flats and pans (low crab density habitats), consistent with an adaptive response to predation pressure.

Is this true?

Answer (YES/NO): NO